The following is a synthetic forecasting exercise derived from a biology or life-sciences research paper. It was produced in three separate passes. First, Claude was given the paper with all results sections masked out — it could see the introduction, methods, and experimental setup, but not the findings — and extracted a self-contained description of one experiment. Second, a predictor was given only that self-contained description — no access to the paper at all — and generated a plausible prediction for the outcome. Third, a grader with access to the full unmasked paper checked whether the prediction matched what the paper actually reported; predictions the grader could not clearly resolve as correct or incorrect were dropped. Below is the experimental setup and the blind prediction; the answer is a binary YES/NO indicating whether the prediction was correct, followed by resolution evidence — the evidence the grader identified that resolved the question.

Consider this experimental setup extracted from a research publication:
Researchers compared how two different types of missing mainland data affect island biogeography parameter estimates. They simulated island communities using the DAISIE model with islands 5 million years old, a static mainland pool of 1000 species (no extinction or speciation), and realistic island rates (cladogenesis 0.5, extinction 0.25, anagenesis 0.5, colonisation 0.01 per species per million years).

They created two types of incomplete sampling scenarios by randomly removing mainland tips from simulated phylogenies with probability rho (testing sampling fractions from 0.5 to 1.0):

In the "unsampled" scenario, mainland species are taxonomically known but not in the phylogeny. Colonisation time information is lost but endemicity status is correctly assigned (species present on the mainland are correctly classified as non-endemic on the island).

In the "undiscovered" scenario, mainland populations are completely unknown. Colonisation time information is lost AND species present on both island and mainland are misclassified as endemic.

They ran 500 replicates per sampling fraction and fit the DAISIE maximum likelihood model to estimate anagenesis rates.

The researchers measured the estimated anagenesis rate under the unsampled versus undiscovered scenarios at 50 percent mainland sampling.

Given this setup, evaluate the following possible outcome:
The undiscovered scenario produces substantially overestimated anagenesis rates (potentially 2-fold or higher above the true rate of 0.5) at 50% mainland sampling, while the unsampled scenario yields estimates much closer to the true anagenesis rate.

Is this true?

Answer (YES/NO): NO